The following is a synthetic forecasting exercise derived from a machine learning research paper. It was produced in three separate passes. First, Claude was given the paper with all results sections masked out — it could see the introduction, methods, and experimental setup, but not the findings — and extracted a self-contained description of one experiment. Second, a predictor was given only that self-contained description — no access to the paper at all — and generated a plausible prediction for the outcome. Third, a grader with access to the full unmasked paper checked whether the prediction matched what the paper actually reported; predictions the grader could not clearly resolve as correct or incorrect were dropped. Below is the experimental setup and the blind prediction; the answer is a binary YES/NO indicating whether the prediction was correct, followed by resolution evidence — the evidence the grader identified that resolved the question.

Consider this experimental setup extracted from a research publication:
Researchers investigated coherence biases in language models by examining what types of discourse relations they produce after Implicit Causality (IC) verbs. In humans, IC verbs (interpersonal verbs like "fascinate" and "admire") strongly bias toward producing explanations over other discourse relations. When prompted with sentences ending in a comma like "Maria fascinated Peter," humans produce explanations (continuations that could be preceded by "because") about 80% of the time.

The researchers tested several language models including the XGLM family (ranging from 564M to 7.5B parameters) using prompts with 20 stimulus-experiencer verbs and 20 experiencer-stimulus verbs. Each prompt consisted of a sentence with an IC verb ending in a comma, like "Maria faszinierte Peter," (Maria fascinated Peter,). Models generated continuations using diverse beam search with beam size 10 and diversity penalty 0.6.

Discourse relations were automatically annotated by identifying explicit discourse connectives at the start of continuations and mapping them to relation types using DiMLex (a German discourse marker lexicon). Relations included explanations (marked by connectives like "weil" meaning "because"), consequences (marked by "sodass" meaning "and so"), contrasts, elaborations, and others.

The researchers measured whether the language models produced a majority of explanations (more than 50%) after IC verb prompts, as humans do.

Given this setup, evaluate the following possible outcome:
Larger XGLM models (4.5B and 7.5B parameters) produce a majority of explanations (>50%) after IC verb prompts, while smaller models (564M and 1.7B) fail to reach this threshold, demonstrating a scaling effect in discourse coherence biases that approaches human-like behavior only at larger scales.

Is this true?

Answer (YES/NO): NO